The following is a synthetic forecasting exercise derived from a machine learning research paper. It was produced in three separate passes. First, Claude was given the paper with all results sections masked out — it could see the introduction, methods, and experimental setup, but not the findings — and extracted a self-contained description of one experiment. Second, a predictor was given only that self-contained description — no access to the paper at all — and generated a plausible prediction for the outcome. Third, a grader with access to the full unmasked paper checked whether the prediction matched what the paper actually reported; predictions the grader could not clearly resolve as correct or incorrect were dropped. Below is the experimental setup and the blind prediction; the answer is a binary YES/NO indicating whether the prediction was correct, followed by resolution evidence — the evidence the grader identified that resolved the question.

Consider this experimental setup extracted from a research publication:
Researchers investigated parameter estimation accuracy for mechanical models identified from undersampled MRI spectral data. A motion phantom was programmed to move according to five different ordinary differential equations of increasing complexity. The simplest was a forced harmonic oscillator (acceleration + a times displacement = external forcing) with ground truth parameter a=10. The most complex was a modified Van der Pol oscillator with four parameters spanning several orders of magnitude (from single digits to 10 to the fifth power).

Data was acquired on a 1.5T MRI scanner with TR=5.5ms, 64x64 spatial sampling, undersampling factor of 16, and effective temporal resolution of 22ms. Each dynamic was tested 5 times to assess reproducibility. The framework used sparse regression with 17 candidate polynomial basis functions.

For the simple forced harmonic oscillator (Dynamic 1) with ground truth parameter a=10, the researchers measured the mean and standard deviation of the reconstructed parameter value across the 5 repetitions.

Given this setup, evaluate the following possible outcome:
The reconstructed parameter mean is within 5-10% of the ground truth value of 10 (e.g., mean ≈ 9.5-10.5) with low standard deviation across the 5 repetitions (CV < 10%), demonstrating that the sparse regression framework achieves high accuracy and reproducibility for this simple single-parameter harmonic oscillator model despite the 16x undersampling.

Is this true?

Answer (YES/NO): YES